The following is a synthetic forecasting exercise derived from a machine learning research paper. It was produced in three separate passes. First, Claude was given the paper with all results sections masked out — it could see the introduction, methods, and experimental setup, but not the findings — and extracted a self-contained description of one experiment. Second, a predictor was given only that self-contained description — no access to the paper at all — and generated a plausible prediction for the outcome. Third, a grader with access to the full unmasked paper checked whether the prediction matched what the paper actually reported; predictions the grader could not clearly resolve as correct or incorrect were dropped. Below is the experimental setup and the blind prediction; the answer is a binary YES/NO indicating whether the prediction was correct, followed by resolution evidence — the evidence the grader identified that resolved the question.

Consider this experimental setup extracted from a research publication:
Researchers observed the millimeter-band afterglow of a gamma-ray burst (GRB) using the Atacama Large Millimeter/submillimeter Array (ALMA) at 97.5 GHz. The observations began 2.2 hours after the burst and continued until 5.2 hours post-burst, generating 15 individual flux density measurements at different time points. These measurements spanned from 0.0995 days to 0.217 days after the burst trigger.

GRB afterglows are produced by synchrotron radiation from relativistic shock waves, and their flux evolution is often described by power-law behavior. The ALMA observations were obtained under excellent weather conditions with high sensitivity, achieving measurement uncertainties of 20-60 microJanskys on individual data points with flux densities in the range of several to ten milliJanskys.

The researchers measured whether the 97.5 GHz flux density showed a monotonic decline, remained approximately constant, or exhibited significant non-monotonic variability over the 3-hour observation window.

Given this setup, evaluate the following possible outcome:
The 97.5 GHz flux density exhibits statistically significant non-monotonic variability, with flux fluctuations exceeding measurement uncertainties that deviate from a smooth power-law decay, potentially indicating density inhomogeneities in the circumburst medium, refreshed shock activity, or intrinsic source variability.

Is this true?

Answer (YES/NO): NO